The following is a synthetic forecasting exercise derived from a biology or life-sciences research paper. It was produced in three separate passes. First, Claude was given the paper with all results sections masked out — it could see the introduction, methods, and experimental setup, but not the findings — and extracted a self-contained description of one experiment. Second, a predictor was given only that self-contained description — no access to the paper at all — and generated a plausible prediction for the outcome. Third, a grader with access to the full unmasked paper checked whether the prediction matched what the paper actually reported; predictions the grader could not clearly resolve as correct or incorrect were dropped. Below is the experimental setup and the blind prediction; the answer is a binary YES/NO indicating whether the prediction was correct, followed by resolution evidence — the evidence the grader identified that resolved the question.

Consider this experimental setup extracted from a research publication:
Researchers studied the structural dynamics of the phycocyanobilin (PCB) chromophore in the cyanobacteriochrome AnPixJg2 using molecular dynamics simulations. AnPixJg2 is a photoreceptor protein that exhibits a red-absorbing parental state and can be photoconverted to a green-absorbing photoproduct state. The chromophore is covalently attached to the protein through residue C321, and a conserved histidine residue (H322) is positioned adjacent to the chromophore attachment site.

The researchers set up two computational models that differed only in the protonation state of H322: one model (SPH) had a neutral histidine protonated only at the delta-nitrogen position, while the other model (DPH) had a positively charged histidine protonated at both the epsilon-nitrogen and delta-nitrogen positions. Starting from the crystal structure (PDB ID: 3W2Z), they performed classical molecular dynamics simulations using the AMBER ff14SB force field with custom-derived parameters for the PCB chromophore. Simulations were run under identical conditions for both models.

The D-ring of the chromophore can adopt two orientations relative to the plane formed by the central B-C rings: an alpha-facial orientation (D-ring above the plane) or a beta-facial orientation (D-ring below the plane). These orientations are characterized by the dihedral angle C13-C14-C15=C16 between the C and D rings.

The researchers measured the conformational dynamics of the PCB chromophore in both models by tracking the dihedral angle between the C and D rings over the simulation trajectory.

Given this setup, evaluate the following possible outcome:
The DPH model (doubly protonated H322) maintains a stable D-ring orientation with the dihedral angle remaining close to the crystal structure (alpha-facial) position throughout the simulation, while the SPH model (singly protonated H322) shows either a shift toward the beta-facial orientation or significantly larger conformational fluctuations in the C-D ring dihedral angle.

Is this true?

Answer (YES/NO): NO